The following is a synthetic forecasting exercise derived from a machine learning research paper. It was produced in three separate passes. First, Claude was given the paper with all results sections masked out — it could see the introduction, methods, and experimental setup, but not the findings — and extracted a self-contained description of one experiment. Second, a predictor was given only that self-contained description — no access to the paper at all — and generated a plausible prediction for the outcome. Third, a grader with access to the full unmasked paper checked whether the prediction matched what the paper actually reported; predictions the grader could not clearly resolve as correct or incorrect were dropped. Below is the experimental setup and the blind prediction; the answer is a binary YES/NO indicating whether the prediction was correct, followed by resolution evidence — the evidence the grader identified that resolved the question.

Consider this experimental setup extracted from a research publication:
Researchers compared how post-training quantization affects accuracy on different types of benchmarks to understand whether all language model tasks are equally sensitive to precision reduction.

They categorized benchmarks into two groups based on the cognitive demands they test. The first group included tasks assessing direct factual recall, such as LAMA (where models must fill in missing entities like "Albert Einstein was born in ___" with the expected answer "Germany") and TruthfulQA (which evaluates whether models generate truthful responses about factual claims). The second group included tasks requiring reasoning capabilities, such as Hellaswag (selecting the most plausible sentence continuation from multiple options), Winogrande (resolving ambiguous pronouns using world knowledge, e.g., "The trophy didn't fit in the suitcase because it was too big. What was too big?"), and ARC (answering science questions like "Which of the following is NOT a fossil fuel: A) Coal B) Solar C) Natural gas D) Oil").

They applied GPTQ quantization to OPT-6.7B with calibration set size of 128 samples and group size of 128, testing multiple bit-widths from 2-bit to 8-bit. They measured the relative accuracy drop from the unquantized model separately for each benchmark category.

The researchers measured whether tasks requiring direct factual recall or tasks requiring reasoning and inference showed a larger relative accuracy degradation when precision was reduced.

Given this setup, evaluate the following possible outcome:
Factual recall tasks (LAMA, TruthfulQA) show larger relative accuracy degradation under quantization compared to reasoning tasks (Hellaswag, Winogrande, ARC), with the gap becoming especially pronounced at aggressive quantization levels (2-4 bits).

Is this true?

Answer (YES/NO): YES